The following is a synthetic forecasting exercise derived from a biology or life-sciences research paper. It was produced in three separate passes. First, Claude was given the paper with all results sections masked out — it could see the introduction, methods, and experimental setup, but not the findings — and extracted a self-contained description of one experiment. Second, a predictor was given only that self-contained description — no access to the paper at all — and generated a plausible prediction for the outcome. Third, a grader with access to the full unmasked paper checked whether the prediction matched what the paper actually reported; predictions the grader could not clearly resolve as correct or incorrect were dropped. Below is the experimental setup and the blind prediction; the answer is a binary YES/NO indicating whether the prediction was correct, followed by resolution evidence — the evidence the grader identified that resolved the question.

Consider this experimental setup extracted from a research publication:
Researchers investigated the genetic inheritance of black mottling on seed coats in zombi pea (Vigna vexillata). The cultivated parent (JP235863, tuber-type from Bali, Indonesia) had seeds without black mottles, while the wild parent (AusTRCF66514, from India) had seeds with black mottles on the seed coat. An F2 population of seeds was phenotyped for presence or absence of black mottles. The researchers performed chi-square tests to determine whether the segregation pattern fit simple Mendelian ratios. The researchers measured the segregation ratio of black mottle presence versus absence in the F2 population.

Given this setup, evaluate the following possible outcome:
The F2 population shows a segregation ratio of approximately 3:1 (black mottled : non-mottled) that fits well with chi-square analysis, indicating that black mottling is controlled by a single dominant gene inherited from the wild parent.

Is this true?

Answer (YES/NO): YES